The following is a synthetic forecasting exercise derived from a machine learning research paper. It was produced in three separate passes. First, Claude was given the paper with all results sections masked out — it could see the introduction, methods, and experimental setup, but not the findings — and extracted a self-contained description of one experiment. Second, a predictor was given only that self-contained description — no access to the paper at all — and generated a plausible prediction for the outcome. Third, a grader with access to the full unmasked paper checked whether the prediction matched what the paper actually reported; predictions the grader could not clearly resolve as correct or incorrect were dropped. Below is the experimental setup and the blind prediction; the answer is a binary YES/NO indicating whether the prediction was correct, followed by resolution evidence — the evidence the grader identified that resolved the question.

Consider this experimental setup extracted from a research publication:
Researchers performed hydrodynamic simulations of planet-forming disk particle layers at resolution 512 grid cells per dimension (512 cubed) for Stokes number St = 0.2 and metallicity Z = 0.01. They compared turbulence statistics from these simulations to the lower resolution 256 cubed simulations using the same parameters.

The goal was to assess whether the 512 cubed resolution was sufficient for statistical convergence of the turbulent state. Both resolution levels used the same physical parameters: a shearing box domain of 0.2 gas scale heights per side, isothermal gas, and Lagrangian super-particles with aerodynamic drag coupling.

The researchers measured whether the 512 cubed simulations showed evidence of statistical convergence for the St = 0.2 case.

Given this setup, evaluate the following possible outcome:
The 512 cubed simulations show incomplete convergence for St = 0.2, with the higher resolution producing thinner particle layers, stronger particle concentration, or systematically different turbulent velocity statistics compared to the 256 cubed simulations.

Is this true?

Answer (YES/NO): YES